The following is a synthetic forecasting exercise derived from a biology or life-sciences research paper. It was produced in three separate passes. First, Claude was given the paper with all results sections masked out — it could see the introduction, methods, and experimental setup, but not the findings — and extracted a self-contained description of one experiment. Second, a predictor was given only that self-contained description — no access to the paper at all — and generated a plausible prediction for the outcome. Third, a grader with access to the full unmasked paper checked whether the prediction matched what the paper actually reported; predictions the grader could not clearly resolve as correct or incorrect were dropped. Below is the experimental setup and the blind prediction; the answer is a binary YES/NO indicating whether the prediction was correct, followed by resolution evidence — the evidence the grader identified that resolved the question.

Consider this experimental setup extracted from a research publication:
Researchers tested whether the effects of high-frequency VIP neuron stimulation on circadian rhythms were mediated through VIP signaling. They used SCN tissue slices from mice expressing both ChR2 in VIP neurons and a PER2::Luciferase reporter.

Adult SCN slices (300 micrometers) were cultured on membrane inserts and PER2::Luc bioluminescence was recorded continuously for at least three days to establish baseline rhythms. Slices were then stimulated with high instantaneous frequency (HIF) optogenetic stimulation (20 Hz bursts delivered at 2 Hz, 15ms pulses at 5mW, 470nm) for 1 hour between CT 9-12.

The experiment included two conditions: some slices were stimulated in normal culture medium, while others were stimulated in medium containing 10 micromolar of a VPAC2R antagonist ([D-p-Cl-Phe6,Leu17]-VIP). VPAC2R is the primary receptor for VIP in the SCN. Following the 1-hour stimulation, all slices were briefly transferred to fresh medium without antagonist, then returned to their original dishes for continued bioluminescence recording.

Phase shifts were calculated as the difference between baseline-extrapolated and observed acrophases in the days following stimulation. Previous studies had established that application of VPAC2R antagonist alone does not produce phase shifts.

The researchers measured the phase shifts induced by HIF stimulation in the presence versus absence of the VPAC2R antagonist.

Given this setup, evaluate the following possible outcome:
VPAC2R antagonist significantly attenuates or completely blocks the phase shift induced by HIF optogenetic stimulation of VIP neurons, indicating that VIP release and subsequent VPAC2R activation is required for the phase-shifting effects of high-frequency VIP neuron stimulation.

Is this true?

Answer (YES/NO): YES